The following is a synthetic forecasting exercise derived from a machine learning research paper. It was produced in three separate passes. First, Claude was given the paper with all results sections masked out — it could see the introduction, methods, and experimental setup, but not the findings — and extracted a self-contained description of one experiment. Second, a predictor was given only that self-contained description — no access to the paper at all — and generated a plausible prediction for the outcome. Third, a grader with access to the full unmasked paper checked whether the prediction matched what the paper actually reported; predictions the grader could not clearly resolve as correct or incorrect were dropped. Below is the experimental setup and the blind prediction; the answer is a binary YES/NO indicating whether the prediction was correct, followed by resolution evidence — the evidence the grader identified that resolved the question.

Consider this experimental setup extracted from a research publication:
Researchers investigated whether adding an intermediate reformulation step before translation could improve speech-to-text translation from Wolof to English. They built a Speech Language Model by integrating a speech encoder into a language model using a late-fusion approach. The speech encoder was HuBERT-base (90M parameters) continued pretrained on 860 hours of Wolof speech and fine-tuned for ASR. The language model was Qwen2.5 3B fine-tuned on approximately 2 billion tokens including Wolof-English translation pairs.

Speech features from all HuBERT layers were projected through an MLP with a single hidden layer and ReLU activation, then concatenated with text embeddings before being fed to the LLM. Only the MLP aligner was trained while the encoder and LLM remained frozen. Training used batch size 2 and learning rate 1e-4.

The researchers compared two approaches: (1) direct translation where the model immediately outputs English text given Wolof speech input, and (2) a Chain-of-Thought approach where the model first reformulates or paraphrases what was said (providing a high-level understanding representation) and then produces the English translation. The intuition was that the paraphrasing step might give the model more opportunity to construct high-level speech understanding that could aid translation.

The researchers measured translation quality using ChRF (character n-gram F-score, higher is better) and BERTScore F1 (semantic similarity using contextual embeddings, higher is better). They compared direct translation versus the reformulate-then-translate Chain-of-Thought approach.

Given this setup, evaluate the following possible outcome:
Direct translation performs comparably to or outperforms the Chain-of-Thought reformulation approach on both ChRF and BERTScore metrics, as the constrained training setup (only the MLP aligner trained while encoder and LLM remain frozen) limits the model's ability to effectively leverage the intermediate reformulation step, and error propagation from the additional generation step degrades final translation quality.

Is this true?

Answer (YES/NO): NO